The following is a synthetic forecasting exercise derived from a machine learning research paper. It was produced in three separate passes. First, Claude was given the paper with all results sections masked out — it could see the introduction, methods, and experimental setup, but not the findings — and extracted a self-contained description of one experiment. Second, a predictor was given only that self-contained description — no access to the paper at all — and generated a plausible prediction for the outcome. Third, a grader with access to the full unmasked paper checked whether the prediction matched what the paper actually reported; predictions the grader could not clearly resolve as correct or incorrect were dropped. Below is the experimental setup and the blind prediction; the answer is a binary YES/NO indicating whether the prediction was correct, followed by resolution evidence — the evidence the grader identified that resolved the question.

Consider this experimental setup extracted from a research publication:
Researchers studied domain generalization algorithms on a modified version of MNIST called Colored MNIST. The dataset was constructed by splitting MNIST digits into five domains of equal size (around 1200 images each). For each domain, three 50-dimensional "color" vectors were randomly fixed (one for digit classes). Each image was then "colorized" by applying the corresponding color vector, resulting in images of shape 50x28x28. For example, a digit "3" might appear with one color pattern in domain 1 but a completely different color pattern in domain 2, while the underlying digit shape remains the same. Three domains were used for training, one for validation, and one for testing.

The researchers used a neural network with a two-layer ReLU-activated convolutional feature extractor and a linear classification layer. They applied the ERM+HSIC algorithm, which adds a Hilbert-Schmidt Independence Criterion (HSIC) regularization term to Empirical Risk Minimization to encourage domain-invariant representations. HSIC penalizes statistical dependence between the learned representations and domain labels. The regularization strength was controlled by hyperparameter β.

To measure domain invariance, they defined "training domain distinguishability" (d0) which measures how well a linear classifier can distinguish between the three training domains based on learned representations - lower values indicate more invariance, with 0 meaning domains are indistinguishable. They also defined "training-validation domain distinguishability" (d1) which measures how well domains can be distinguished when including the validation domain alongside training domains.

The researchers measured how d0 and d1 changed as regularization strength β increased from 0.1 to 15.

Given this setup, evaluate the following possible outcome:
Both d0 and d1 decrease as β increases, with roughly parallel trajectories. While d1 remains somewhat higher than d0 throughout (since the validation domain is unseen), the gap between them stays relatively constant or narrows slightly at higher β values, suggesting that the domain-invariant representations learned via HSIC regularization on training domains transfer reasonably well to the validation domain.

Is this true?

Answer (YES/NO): NO